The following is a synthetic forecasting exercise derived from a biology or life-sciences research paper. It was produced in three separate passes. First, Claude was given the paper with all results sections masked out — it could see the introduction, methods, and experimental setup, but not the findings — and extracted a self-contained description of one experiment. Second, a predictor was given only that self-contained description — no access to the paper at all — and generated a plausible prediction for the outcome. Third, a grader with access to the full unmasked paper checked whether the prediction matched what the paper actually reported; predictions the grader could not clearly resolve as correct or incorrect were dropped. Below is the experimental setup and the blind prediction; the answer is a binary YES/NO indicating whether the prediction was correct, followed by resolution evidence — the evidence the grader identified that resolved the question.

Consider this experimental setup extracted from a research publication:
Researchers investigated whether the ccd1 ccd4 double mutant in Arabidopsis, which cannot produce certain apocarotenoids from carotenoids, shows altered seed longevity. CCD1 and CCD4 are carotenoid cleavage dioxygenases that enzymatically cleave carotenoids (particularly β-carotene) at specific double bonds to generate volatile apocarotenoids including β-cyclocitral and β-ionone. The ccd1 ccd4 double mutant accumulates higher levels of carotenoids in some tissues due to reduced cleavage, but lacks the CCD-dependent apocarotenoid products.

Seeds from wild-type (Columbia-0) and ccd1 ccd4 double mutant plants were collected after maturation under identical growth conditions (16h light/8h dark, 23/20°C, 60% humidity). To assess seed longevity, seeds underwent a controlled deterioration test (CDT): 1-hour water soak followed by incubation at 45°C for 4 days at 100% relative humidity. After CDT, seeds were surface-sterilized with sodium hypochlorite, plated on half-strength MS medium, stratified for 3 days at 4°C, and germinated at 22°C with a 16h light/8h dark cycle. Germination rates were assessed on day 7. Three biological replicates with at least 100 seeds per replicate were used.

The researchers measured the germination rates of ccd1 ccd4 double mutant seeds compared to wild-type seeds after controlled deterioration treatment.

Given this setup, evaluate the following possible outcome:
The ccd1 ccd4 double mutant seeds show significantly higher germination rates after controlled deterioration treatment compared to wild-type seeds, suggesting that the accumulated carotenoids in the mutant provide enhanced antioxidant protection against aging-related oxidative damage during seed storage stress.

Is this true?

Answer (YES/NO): NO